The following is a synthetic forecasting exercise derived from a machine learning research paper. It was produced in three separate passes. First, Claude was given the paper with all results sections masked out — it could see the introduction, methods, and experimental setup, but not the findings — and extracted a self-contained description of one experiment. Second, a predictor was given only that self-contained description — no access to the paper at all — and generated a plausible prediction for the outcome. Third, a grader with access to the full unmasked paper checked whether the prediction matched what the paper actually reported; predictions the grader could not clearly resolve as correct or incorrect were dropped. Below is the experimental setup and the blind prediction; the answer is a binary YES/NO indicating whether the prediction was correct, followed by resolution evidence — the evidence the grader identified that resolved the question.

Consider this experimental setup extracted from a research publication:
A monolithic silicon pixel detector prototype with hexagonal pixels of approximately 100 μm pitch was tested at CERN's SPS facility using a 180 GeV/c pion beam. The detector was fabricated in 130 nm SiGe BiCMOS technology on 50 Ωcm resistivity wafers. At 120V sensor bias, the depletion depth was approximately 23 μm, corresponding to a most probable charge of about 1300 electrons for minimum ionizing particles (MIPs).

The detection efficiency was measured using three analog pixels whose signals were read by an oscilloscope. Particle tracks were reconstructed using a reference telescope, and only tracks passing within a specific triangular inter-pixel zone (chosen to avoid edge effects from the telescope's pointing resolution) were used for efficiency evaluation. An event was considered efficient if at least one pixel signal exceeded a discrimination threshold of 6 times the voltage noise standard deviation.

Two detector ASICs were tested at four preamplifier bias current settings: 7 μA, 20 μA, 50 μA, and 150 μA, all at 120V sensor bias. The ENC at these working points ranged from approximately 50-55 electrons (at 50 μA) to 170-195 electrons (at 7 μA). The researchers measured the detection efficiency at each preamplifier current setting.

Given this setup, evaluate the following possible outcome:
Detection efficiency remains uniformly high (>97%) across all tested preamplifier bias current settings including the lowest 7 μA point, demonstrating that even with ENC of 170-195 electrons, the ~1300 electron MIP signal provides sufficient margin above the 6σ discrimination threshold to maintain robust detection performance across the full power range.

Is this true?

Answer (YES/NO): NO